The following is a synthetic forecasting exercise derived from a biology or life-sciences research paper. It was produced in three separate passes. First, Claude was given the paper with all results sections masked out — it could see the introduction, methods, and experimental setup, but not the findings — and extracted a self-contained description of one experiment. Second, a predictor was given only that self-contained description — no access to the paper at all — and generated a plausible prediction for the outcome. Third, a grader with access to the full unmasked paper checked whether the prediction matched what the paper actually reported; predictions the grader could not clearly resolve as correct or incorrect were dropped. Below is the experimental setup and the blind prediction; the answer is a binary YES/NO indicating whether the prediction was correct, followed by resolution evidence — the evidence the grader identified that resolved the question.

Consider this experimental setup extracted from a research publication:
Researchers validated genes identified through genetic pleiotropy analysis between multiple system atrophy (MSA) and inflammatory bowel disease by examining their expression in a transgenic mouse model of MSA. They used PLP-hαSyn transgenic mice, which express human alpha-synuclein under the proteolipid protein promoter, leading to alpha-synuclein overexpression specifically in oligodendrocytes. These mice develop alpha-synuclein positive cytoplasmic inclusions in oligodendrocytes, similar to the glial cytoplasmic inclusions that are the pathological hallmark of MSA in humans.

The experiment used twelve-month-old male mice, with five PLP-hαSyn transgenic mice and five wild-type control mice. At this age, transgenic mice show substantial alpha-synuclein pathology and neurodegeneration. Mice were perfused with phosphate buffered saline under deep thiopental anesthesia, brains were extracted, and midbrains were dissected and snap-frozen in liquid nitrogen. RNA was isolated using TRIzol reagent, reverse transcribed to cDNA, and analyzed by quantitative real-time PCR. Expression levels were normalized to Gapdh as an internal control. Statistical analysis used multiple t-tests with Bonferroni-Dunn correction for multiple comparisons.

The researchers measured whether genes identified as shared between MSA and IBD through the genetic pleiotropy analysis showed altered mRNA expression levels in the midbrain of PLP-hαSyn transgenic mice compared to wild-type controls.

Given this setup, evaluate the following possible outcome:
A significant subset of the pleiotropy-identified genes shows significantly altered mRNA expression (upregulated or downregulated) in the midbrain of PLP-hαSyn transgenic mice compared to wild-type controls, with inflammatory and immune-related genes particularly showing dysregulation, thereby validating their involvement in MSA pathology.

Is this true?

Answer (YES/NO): NO